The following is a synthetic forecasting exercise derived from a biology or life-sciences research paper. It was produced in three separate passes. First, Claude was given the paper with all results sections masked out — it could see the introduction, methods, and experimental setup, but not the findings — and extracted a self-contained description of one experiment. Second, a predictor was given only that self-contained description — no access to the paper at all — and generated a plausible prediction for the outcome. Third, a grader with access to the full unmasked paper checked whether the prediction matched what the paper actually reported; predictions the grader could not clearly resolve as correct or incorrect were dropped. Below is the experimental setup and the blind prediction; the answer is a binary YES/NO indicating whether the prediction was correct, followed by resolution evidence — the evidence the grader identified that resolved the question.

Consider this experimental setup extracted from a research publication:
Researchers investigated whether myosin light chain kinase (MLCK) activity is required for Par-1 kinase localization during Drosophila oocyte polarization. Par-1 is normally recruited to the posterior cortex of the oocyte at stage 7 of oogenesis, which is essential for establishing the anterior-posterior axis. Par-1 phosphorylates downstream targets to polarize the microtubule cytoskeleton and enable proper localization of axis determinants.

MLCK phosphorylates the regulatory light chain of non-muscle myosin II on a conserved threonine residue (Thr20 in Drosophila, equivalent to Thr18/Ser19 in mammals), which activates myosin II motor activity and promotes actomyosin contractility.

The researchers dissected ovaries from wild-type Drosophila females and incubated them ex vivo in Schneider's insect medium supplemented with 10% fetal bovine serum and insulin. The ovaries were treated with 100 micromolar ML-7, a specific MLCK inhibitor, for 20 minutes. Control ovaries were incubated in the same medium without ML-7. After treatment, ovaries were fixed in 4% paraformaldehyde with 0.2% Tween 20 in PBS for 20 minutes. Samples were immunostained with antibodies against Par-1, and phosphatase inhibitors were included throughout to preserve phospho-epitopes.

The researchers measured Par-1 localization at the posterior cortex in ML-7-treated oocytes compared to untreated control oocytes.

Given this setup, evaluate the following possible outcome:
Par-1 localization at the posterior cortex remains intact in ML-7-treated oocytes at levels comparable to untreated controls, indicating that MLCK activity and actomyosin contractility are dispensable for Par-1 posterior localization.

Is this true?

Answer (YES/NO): NO